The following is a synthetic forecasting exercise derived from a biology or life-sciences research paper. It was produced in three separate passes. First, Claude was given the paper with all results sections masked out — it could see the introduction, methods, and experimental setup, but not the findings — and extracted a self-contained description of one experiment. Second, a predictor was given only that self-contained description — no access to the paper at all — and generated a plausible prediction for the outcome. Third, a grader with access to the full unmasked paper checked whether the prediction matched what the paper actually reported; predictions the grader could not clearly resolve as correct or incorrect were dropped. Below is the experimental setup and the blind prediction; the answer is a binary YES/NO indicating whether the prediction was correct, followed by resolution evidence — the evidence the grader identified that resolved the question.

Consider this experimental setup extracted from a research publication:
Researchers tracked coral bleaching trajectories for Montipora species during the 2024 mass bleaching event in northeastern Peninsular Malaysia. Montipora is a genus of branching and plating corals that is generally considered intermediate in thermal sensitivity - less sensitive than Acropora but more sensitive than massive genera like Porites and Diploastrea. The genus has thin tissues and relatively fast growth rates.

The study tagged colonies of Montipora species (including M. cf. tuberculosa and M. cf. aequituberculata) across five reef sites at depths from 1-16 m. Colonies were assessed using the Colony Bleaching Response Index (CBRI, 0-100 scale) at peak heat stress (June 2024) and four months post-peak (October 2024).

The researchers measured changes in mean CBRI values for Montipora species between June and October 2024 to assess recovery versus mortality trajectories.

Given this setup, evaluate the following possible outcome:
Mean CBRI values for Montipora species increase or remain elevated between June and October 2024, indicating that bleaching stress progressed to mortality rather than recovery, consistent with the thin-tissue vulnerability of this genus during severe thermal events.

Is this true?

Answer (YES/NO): YES